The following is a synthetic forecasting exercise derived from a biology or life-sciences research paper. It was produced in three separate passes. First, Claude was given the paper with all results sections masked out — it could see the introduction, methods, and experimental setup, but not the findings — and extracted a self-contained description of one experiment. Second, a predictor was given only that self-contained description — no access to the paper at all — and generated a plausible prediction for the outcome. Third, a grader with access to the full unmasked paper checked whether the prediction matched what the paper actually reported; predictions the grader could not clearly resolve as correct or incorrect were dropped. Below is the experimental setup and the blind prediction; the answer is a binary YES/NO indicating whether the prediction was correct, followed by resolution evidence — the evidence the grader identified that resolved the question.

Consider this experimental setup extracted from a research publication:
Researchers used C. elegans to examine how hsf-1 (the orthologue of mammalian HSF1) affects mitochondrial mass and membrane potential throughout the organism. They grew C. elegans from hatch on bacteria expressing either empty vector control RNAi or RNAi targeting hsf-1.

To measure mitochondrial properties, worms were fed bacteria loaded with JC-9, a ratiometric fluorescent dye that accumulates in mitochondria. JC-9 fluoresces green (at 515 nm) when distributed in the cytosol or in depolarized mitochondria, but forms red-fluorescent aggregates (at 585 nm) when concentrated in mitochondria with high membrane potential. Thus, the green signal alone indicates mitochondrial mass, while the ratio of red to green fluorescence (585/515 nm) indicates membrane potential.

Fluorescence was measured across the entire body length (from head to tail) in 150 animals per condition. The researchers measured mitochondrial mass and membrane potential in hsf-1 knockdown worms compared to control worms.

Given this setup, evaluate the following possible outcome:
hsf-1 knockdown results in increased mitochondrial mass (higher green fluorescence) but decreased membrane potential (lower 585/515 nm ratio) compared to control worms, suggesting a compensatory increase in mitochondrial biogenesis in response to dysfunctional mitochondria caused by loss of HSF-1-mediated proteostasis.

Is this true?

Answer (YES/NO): NO